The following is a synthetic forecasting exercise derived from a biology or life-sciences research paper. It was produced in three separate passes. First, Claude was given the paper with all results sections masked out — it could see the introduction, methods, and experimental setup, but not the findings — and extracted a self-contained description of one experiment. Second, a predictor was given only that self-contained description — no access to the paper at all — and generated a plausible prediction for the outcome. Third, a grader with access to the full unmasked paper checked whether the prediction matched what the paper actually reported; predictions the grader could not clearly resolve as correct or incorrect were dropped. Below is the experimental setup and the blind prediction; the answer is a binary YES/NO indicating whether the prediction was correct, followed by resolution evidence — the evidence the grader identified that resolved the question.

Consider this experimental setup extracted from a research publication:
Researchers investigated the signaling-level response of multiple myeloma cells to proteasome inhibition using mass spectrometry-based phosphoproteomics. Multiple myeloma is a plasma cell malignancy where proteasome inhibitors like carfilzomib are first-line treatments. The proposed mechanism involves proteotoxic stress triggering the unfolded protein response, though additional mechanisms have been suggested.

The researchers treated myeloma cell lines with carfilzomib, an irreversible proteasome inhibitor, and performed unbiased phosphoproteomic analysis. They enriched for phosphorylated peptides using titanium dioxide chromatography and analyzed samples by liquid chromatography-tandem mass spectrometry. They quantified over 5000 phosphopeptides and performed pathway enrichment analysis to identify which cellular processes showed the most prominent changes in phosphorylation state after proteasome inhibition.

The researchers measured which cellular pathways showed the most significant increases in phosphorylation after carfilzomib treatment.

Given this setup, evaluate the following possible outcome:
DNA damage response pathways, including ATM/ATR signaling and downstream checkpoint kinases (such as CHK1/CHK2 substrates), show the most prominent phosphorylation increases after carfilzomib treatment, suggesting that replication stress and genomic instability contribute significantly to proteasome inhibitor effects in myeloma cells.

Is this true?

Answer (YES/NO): NO